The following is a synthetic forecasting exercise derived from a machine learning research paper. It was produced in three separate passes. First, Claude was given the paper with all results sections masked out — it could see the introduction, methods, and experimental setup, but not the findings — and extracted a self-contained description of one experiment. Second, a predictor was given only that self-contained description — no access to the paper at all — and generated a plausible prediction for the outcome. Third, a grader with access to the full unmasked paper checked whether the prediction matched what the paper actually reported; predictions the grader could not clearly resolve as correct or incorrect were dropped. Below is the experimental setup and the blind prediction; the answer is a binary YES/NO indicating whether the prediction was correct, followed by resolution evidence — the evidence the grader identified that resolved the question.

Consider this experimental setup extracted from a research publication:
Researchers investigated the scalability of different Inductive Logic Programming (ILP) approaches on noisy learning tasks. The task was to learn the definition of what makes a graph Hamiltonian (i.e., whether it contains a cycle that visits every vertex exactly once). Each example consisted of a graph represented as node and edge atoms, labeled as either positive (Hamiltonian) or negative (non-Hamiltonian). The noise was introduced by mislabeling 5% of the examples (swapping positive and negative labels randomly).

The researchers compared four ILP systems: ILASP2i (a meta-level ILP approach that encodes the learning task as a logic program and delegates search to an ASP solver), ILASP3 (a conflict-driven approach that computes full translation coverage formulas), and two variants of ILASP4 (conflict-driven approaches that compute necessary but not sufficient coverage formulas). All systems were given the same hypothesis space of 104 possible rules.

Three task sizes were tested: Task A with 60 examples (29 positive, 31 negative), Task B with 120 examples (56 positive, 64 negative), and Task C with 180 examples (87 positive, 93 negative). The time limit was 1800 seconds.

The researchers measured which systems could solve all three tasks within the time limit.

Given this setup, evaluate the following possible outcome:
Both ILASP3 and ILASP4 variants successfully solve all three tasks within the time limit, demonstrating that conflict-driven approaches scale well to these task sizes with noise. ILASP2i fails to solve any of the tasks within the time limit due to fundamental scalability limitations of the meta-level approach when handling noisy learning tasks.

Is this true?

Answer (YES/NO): NO